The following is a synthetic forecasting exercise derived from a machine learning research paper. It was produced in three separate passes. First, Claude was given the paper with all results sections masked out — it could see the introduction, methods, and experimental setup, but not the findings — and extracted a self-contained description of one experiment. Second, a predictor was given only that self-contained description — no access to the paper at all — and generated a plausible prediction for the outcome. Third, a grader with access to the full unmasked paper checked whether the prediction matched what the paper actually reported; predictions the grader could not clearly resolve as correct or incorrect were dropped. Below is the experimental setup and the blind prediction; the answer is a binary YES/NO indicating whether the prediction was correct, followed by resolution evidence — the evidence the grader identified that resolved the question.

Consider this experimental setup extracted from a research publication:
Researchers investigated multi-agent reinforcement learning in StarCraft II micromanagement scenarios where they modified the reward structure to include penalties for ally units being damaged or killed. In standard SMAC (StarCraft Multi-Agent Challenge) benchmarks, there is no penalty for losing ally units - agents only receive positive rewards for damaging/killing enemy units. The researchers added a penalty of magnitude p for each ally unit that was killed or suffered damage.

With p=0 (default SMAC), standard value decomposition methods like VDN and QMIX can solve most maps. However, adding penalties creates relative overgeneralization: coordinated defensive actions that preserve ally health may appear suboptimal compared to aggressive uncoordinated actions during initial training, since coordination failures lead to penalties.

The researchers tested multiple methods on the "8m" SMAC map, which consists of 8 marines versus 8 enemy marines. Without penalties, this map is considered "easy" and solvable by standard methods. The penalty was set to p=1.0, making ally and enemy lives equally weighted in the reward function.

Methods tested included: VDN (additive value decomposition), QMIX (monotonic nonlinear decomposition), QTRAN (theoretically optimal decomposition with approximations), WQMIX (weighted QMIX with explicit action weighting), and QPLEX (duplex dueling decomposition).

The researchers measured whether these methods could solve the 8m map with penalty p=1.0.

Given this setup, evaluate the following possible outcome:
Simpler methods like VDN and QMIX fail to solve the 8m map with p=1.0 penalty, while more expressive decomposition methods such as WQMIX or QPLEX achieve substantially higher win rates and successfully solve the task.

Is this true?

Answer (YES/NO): NO